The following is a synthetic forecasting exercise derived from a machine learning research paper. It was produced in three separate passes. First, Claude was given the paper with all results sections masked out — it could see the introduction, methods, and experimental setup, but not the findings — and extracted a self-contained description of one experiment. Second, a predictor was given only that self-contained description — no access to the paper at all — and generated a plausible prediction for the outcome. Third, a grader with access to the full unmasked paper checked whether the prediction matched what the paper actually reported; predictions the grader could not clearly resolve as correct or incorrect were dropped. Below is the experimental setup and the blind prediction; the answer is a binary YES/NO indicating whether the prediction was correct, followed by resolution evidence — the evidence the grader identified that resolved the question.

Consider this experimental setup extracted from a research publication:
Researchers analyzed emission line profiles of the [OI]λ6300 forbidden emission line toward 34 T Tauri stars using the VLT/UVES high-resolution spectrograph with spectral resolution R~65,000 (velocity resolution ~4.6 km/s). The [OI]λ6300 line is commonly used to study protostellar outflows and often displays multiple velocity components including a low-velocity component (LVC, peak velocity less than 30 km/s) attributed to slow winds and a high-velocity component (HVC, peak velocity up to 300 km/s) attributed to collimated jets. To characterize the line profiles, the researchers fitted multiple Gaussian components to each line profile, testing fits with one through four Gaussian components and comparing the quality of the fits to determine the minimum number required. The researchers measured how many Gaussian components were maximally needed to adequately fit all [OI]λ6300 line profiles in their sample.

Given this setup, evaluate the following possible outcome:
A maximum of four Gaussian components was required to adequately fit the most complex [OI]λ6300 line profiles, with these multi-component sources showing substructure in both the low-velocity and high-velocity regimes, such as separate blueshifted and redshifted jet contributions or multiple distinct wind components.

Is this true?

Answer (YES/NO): NO